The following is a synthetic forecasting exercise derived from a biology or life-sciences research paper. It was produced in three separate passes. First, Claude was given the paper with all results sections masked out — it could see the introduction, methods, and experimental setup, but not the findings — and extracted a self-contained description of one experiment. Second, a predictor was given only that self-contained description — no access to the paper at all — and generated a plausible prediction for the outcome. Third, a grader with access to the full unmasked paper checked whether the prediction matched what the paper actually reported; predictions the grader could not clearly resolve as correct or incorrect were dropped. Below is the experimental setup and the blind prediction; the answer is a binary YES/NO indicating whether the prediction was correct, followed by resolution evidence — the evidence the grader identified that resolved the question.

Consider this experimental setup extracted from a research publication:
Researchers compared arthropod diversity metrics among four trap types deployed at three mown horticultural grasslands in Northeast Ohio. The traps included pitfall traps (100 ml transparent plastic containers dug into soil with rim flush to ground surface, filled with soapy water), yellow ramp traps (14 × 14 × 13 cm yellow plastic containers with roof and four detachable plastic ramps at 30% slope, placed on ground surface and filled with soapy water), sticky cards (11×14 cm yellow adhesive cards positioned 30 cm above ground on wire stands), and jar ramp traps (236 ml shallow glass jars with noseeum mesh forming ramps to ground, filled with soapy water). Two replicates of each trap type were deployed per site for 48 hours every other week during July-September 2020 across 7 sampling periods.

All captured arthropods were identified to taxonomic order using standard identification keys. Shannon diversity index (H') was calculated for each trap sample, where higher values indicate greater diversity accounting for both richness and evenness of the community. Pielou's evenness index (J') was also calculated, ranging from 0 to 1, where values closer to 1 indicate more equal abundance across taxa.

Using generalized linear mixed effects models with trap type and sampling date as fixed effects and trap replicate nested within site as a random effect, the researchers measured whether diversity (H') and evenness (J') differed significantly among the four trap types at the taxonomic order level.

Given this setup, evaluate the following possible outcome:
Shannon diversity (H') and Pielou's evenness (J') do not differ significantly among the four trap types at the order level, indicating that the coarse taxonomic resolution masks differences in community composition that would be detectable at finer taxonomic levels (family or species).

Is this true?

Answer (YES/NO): NO